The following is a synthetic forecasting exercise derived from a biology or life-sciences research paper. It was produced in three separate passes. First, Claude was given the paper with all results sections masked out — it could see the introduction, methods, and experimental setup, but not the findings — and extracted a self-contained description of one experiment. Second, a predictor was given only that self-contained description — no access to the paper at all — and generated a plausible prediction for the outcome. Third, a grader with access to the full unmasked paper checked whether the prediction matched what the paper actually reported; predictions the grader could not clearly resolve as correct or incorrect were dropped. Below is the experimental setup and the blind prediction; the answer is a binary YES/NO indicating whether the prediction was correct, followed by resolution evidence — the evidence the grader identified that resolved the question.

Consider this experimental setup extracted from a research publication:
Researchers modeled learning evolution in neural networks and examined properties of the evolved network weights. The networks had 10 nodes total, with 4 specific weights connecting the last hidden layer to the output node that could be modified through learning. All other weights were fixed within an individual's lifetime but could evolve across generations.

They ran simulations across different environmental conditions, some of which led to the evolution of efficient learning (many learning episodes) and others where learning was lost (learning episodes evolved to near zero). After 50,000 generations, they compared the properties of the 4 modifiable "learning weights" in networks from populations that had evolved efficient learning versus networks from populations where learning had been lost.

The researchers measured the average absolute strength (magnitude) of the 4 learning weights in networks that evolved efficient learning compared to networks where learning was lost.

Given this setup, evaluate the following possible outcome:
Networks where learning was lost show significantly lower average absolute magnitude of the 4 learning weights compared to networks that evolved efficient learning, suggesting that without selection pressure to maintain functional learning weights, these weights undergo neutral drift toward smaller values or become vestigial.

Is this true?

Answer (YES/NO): NO